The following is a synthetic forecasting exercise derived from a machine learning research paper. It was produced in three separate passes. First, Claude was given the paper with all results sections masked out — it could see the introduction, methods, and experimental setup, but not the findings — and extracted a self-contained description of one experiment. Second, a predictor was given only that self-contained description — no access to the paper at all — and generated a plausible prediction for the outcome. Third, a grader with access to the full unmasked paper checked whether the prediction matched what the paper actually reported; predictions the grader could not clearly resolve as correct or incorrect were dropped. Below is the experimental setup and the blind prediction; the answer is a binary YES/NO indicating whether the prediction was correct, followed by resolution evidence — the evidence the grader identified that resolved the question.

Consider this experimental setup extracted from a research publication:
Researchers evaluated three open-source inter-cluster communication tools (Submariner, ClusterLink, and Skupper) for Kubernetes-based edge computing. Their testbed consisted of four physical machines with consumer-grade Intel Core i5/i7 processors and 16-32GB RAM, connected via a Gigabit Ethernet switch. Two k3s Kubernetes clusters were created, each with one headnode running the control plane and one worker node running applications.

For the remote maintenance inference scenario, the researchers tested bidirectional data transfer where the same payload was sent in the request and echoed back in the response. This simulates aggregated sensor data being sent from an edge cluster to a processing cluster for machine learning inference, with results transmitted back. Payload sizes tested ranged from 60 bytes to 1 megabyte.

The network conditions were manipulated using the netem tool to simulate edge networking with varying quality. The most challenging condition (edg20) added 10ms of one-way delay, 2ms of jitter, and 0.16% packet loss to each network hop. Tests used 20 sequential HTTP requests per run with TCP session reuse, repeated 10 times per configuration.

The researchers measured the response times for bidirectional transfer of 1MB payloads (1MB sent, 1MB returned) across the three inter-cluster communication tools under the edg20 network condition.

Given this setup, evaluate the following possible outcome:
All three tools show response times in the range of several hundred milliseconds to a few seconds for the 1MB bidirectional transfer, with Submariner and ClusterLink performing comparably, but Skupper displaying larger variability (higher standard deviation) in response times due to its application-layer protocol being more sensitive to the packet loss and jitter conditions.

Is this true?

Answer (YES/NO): NO